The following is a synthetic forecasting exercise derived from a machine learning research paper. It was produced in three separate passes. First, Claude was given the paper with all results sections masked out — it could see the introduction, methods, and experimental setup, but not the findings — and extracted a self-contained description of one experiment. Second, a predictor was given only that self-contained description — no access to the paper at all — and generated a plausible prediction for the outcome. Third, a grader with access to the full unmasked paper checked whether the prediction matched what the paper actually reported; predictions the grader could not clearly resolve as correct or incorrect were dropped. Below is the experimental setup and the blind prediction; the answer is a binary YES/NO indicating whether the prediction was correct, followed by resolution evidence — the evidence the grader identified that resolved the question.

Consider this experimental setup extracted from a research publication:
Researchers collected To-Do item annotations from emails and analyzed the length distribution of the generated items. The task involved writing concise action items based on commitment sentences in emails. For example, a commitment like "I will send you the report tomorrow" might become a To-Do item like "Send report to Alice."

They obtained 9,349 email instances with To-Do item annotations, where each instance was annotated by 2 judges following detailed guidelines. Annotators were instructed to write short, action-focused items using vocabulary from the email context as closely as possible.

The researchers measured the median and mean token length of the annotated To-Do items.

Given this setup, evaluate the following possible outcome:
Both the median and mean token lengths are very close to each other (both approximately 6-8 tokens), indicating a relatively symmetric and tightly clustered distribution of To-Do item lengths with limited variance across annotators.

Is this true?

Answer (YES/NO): NO